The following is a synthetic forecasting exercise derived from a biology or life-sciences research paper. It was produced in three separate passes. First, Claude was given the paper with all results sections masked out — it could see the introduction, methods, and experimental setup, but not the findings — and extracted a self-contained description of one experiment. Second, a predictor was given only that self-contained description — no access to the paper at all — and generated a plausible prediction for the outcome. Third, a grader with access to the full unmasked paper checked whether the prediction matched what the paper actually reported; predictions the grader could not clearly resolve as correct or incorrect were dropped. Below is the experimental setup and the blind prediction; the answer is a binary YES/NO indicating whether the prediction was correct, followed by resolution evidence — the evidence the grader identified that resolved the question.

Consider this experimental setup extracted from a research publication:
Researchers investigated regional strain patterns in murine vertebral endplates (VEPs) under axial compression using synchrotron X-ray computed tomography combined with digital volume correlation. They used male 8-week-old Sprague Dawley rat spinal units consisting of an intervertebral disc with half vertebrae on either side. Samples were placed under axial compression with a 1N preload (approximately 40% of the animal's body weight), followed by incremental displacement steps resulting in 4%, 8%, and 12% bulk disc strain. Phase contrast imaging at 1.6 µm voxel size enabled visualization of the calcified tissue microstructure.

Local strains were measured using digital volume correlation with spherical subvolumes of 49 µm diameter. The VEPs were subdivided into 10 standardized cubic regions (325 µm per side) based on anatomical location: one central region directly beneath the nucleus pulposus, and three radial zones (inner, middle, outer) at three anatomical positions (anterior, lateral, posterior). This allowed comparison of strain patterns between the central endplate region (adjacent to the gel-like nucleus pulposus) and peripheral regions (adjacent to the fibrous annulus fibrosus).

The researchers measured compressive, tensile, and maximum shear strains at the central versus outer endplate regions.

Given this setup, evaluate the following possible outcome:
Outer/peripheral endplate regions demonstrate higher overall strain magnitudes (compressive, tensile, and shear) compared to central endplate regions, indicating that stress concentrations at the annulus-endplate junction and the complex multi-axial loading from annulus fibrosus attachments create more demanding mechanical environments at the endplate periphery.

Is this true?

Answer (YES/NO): NO